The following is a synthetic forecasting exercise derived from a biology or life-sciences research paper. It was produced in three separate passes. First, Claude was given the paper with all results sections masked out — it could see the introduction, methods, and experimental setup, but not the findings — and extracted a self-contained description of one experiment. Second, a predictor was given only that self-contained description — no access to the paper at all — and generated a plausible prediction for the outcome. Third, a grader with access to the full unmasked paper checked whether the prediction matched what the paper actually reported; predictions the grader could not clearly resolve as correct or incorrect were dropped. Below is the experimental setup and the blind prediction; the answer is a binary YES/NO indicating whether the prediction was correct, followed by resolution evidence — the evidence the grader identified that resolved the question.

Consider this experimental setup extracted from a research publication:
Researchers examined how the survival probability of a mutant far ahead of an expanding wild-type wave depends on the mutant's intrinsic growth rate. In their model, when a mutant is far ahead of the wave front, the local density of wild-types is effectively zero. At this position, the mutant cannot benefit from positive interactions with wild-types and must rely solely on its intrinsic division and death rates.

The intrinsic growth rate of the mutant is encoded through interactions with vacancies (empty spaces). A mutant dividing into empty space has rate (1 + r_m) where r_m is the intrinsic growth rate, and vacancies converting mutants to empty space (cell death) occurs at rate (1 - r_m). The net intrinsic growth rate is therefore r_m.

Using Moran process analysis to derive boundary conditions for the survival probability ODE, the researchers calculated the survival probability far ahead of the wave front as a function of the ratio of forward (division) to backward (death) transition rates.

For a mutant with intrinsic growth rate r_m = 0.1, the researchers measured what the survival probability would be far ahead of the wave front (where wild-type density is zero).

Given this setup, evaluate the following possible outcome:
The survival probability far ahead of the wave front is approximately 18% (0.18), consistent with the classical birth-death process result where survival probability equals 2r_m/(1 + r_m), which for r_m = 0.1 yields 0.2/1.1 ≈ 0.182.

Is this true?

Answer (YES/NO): NO